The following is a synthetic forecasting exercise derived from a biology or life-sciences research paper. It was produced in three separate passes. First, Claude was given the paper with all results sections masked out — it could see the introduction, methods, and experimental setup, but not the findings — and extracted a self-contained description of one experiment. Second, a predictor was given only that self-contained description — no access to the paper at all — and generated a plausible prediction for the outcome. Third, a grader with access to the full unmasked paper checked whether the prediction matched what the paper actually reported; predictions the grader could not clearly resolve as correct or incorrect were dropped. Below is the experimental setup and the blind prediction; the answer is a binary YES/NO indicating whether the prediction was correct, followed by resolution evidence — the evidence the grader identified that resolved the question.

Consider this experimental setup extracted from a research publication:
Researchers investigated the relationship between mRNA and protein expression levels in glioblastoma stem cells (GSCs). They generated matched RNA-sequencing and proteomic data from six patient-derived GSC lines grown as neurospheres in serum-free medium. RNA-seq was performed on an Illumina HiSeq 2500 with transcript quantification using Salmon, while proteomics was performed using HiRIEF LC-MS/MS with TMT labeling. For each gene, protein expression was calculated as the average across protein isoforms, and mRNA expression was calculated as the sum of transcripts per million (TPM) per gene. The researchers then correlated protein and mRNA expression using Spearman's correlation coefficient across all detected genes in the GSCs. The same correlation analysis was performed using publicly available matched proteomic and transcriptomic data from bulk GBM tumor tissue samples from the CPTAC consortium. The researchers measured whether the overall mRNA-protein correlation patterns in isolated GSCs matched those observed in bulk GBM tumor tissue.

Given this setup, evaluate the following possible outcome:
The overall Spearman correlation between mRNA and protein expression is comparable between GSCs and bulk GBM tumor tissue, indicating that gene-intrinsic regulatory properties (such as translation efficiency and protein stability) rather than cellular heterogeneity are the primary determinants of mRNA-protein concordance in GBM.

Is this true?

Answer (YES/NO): YES